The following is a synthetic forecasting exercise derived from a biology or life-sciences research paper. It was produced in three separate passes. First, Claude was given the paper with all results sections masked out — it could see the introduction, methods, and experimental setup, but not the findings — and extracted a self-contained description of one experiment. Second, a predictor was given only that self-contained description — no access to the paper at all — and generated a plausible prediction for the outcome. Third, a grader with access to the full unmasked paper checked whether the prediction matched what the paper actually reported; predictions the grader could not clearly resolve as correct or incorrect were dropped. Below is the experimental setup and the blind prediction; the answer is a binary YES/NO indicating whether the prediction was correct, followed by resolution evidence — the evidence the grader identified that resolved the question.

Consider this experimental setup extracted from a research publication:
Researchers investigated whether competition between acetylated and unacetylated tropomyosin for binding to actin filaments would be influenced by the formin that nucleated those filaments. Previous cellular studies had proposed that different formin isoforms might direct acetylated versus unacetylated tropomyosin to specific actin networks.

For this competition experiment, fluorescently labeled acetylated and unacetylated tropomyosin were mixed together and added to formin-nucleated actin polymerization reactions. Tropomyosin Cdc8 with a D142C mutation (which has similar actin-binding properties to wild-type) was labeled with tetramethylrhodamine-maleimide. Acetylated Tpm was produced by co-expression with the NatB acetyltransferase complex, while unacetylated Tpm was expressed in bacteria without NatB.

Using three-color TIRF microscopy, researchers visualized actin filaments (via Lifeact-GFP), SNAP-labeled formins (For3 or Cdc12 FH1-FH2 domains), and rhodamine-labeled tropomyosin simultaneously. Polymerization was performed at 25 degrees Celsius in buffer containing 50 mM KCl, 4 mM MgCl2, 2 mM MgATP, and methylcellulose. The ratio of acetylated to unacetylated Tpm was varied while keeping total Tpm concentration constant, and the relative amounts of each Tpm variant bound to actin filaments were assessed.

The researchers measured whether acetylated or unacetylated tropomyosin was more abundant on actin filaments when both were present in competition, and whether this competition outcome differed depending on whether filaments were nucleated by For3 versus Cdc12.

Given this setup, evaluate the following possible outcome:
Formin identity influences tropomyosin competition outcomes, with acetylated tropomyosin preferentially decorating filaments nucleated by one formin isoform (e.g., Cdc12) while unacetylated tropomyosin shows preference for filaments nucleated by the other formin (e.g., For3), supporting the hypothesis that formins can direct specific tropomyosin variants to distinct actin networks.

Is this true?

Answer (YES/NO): NO